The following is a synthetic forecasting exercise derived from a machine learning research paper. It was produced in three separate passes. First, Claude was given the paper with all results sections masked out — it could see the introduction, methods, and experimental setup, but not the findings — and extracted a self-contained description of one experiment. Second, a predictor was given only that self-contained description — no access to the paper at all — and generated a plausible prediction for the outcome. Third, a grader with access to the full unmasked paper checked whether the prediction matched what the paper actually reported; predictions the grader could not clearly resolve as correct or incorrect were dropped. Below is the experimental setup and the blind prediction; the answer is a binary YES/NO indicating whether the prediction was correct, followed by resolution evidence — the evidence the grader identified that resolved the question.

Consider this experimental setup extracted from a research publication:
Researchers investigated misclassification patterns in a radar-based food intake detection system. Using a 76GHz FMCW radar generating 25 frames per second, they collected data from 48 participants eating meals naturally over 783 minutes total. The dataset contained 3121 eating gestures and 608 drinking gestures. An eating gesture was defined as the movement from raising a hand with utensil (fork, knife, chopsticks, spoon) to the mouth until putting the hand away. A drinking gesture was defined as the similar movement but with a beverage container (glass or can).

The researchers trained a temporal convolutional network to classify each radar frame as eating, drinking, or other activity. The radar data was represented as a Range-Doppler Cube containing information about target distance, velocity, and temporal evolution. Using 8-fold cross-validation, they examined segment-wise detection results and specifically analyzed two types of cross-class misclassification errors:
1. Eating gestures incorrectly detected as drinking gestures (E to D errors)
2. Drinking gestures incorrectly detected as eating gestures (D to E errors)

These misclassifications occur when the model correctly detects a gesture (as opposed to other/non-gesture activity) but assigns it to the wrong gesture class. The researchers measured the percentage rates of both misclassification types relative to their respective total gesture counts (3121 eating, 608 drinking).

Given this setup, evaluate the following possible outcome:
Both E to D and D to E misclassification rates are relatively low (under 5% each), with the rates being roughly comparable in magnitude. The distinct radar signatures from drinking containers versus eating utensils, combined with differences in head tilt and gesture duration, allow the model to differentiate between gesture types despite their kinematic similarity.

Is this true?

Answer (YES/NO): NO